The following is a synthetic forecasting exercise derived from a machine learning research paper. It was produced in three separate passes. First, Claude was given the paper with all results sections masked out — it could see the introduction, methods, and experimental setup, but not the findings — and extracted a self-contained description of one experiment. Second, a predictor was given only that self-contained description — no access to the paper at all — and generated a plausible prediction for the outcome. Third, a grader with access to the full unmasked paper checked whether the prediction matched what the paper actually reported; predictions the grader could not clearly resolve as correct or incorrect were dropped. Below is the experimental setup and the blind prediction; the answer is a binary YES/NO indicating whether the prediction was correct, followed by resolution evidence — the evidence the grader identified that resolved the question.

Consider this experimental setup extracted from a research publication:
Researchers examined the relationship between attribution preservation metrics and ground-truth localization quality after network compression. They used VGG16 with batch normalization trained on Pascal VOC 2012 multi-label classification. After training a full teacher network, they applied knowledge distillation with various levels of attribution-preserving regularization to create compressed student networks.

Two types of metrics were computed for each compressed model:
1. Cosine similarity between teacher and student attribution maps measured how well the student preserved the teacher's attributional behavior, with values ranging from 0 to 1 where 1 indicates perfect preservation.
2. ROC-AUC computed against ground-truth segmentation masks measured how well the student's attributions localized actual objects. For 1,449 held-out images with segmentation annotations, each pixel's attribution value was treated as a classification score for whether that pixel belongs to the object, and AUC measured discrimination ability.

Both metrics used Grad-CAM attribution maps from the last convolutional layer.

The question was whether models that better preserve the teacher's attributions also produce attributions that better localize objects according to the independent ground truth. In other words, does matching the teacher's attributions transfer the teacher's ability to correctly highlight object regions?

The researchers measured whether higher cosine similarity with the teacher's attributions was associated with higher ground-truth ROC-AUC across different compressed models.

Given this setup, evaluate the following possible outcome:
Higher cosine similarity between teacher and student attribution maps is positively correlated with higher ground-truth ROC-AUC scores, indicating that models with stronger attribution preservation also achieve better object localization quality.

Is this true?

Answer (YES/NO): YES